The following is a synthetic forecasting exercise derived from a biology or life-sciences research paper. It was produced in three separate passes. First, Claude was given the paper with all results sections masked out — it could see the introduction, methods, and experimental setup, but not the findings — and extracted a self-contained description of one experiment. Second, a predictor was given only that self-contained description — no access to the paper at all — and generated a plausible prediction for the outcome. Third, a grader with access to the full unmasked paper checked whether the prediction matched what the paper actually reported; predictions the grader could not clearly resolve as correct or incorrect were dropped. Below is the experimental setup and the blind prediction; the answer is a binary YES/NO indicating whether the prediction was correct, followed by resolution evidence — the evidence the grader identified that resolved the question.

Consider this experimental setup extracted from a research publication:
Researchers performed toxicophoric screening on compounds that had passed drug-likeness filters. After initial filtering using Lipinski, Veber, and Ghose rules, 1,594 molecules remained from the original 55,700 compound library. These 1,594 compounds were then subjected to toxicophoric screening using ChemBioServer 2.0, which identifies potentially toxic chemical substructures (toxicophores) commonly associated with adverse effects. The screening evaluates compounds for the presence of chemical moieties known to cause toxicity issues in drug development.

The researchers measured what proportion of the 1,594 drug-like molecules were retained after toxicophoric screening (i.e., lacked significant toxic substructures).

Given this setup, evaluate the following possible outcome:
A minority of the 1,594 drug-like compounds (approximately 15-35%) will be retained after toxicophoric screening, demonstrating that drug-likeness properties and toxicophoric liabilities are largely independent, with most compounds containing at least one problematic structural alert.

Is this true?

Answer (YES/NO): NO